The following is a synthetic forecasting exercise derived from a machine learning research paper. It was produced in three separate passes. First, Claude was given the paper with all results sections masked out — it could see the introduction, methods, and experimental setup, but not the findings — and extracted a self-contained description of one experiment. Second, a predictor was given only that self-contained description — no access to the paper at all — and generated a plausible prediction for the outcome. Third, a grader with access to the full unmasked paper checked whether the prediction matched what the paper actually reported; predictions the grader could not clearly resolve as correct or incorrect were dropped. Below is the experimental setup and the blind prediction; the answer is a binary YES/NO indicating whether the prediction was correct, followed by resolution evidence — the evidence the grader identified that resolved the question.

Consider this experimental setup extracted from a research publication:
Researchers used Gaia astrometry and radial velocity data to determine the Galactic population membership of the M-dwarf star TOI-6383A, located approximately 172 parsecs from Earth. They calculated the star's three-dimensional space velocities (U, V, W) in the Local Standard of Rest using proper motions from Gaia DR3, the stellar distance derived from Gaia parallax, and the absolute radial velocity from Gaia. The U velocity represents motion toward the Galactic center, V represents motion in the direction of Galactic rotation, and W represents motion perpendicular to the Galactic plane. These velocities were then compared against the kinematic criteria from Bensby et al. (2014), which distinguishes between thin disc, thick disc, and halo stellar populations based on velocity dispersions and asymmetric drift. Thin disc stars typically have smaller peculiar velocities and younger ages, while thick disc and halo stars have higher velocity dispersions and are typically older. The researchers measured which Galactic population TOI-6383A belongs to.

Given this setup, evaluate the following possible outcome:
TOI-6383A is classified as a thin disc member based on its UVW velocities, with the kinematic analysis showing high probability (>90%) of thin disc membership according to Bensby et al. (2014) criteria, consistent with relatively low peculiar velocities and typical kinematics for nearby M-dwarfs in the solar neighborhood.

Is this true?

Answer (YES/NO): YES